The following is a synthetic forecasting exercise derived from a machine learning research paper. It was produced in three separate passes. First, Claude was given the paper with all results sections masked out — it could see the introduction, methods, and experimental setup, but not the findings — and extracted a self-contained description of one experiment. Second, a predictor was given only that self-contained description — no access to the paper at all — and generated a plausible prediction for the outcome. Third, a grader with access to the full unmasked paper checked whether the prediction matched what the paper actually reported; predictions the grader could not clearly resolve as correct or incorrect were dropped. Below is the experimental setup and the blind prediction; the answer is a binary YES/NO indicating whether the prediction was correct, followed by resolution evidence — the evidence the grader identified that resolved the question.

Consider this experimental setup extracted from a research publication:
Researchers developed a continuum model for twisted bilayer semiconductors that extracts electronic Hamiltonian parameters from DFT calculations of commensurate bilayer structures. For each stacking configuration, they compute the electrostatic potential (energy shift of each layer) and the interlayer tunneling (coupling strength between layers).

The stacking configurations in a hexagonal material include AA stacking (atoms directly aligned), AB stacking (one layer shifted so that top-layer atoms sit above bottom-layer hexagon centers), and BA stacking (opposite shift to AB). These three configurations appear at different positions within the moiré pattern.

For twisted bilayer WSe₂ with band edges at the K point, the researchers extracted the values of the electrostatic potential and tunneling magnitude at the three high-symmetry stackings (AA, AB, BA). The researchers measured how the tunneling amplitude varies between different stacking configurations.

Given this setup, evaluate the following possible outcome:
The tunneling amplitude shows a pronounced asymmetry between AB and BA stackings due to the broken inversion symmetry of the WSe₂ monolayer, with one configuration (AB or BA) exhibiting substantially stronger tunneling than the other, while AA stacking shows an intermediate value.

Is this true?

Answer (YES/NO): NO